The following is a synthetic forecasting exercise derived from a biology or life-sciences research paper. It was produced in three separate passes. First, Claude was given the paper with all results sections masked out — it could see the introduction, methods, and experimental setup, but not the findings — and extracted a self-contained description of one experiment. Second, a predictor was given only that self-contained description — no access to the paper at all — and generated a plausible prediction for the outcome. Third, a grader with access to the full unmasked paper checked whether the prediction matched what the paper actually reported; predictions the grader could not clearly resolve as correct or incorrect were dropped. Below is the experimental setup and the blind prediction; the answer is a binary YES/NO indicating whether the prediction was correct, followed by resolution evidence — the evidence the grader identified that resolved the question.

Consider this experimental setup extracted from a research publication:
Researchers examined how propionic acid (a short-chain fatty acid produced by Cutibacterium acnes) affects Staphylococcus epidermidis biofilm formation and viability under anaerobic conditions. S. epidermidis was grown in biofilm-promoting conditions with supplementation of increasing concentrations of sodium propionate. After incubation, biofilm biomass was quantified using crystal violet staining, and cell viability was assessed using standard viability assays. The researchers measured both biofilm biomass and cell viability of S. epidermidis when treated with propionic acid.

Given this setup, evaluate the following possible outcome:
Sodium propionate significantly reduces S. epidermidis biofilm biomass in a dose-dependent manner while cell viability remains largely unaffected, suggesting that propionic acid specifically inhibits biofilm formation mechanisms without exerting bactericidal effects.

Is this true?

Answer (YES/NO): NO